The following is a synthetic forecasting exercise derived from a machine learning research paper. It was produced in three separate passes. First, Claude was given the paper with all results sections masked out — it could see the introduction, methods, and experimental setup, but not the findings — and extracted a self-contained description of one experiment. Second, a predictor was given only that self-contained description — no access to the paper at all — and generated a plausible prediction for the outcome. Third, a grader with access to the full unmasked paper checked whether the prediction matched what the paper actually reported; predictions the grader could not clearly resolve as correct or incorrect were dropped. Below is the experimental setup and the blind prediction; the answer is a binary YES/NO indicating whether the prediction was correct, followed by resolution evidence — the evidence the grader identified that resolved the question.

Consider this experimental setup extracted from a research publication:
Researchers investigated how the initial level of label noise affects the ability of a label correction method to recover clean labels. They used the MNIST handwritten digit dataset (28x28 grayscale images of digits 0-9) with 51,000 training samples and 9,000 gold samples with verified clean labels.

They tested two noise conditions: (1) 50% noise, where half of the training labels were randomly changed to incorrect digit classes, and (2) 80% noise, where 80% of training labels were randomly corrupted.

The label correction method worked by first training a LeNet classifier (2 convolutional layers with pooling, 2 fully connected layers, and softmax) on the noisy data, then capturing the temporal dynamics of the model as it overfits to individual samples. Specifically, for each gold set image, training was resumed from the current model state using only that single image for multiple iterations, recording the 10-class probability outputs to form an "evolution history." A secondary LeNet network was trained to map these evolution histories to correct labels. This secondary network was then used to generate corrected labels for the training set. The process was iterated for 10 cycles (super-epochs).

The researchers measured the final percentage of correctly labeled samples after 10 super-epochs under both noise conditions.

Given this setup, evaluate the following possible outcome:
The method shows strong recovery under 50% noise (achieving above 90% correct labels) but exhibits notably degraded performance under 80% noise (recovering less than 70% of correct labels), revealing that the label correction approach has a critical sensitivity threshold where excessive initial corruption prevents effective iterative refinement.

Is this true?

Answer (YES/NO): NO